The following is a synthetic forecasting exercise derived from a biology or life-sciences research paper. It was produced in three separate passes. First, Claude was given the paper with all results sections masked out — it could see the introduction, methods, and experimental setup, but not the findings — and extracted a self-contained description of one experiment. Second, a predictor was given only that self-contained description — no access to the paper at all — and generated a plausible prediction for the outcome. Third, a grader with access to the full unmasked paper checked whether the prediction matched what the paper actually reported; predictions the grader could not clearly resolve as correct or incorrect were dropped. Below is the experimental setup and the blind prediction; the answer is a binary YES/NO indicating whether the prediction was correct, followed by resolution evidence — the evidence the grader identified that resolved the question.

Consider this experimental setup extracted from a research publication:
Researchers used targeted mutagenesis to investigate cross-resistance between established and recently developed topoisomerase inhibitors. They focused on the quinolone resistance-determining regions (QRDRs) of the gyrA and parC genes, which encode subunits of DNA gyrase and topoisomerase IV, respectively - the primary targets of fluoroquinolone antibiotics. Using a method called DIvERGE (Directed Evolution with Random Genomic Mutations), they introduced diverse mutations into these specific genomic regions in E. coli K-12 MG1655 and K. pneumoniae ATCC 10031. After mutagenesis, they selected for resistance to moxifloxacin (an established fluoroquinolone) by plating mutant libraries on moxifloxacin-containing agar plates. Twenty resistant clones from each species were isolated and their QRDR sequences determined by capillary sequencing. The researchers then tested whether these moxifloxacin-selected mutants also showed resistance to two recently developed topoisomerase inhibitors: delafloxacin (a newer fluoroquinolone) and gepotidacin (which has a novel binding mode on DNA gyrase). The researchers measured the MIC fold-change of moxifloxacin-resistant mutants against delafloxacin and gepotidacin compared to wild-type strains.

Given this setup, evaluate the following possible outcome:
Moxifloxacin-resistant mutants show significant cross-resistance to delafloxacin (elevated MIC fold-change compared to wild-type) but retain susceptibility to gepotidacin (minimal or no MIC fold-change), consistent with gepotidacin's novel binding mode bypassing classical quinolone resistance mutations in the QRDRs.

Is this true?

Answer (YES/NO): NO